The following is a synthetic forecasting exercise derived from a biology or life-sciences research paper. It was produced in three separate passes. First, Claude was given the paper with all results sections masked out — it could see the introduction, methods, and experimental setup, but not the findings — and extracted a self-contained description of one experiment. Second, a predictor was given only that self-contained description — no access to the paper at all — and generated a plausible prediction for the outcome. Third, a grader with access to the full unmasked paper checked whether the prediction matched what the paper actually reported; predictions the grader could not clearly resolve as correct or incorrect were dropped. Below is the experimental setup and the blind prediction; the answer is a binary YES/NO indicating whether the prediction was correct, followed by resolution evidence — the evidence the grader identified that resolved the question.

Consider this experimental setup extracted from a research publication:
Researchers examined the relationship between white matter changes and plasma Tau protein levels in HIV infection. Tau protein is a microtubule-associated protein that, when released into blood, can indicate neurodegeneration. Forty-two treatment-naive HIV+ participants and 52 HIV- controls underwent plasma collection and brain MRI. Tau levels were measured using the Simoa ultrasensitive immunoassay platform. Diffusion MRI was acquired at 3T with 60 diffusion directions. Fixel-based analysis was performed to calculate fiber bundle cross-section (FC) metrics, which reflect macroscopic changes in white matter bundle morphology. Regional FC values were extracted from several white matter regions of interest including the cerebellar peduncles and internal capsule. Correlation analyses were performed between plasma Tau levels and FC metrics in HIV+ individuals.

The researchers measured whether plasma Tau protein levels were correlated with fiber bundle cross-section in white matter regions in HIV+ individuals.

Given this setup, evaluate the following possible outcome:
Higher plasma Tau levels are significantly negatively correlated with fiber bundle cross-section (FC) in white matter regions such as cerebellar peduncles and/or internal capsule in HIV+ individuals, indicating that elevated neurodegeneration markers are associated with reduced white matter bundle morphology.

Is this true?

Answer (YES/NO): NO